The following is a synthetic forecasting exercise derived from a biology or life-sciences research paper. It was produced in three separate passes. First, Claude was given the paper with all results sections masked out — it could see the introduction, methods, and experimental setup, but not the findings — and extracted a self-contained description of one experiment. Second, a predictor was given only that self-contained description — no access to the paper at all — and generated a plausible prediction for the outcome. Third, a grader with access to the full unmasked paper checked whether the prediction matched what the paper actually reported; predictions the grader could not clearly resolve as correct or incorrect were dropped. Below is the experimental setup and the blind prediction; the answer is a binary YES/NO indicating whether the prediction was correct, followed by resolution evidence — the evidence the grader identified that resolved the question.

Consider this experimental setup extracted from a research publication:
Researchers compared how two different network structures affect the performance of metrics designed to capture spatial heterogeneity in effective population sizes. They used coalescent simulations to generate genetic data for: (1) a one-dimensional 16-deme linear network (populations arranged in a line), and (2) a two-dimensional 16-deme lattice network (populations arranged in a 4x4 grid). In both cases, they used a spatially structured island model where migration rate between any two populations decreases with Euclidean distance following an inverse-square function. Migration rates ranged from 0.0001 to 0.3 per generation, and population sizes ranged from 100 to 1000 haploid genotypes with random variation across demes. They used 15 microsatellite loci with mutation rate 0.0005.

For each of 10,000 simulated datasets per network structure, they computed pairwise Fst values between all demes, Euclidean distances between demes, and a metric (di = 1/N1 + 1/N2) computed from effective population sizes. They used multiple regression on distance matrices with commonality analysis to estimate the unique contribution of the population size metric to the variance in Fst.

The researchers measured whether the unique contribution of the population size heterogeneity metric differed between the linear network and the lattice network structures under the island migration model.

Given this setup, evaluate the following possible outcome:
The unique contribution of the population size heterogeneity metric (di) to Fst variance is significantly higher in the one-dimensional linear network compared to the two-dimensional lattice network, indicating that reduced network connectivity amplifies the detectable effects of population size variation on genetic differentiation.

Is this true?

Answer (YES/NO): NO